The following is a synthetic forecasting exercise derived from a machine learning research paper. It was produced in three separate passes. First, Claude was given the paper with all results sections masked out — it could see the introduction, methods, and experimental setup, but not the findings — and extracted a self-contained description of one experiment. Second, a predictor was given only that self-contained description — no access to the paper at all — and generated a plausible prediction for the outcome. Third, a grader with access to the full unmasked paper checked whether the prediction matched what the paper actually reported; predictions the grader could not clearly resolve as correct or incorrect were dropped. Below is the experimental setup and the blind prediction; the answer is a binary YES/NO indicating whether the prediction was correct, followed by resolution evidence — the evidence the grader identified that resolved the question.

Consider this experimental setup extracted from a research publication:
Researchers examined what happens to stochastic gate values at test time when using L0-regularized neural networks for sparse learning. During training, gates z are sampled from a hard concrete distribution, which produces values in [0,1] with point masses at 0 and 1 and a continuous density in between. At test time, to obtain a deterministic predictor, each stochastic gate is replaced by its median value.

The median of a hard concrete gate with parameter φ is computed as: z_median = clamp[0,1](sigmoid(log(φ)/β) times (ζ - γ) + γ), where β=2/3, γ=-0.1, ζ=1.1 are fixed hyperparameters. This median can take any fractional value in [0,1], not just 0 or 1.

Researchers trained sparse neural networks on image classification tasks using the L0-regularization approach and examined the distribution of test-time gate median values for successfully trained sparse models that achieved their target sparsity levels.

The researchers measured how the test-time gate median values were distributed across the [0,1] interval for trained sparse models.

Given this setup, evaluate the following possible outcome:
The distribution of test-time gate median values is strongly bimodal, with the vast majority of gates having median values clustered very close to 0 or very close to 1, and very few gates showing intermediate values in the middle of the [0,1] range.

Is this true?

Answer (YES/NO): YES